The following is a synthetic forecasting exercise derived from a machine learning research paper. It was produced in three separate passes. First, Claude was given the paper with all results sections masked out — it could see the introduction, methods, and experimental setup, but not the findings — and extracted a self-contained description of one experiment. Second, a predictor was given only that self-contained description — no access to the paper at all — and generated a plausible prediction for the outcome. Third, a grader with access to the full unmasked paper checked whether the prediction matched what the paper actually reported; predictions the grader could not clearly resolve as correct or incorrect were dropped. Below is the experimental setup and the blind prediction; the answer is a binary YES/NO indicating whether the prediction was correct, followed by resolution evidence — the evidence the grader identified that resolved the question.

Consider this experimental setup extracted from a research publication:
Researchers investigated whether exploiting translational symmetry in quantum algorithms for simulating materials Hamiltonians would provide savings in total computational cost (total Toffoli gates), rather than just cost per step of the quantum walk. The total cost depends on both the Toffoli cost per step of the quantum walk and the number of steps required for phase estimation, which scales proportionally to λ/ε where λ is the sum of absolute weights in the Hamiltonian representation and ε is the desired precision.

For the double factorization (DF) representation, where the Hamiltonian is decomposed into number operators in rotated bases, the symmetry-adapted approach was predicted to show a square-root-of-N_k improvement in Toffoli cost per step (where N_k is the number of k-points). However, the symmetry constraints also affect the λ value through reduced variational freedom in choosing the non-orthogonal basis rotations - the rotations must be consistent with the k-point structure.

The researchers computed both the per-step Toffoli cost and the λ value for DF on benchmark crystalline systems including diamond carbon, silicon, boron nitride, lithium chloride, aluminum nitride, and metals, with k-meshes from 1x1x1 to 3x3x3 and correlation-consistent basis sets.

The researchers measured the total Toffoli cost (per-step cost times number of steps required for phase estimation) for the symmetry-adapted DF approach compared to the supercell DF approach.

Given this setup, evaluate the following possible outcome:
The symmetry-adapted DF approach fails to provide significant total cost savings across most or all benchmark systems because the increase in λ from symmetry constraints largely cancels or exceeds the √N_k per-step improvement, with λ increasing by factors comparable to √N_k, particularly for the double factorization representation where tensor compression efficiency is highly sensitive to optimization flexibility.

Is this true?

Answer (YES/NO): YES